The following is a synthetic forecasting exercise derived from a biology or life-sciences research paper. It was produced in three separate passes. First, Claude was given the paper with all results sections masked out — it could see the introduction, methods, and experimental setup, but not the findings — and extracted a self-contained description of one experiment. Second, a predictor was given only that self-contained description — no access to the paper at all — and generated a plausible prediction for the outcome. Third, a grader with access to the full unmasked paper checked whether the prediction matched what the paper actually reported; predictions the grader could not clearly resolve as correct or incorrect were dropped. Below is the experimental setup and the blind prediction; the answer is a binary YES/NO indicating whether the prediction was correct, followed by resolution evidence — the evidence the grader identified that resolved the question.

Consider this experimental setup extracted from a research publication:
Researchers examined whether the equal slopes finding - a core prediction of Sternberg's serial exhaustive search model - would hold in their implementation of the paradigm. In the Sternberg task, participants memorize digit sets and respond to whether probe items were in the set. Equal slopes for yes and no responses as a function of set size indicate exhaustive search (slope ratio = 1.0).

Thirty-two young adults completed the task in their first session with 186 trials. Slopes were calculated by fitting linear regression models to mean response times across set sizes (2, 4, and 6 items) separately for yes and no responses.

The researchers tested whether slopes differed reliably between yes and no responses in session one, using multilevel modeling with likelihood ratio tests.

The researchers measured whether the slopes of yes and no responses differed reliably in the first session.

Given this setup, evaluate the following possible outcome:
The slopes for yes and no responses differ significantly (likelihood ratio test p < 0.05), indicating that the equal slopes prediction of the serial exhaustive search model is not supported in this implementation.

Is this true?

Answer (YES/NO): NO